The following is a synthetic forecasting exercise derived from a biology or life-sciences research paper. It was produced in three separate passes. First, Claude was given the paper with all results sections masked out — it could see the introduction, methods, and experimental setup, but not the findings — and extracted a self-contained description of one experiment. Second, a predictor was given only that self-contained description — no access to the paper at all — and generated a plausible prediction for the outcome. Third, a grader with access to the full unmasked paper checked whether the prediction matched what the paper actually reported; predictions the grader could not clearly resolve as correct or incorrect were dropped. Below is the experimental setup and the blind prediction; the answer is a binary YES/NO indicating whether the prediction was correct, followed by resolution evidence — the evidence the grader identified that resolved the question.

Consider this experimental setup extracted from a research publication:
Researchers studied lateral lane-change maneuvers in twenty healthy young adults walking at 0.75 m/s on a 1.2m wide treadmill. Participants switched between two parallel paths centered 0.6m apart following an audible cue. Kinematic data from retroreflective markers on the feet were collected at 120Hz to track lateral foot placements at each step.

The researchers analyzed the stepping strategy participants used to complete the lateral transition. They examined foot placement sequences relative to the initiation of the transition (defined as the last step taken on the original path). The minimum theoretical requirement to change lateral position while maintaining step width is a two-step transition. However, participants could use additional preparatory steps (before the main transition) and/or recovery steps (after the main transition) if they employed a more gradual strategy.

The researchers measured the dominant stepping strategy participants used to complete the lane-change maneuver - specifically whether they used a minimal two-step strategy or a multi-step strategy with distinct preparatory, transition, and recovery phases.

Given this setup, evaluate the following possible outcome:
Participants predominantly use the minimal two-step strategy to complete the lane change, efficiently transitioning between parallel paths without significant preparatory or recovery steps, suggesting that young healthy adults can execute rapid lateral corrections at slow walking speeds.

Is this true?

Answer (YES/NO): NO